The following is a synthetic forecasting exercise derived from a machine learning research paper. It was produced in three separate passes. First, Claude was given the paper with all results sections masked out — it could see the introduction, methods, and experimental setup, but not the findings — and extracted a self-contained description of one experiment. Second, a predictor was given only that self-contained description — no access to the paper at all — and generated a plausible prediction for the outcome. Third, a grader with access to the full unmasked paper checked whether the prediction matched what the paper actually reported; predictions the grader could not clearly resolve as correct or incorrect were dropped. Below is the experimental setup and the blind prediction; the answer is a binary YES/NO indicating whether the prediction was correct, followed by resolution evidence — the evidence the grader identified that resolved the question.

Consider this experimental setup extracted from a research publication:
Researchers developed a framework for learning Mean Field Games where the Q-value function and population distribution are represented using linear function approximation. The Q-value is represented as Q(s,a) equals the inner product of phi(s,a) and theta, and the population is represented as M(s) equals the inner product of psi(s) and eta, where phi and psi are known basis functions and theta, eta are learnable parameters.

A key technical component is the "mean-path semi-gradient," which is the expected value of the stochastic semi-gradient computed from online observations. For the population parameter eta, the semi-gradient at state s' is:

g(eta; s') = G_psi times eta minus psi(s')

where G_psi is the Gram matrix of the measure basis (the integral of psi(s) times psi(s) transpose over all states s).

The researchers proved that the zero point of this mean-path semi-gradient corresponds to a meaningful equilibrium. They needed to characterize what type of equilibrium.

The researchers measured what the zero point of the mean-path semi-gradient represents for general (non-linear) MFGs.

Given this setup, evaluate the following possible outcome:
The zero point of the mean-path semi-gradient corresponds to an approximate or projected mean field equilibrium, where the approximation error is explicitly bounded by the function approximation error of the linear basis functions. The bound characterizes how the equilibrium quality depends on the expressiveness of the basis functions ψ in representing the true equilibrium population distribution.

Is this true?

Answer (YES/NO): YES